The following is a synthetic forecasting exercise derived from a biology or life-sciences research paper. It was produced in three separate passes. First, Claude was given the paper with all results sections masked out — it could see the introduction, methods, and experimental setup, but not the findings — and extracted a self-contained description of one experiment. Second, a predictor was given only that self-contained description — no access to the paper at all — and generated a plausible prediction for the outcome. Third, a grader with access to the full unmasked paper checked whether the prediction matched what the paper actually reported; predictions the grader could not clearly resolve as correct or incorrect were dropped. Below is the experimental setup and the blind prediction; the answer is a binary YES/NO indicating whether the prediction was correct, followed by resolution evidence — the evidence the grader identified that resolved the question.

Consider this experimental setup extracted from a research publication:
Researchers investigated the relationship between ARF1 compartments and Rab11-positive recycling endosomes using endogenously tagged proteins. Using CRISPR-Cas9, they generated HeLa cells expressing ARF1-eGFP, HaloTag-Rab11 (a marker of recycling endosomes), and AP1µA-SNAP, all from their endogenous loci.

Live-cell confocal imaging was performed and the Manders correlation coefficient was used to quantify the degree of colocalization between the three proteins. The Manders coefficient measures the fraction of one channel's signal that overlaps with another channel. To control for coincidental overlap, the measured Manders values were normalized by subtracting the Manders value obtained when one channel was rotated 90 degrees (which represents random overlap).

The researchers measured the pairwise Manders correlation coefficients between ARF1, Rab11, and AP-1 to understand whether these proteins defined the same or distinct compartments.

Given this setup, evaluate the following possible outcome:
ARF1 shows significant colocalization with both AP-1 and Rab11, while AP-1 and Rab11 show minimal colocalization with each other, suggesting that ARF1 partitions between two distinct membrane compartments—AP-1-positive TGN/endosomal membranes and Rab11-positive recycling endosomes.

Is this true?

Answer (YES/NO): NO